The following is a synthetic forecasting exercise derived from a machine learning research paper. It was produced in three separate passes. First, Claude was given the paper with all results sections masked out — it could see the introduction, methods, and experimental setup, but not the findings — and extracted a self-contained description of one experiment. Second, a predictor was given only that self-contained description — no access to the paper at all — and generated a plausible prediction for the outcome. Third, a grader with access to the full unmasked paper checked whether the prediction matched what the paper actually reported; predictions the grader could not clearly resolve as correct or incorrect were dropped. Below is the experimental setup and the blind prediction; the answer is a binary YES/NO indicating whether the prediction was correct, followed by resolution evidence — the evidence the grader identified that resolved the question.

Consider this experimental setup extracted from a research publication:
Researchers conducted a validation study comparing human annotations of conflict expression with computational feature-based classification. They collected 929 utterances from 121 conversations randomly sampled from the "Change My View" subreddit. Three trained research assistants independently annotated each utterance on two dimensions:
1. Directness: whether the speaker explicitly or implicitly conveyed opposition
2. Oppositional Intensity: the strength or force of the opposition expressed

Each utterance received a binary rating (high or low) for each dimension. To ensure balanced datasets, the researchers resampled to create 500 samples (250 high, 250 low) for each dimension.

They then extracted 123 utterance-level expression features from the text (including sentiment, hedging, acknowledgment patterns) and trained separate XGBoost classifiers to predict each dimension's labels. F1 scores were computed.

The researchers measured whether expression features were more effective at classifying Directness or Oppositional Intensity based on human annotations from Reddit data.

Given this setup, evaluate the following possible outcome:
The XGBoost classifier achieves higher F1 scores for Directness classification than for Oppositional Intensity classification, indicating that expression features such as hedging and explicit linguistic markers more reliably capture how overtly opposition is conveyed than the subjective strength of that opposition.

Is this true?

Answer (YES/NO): YES